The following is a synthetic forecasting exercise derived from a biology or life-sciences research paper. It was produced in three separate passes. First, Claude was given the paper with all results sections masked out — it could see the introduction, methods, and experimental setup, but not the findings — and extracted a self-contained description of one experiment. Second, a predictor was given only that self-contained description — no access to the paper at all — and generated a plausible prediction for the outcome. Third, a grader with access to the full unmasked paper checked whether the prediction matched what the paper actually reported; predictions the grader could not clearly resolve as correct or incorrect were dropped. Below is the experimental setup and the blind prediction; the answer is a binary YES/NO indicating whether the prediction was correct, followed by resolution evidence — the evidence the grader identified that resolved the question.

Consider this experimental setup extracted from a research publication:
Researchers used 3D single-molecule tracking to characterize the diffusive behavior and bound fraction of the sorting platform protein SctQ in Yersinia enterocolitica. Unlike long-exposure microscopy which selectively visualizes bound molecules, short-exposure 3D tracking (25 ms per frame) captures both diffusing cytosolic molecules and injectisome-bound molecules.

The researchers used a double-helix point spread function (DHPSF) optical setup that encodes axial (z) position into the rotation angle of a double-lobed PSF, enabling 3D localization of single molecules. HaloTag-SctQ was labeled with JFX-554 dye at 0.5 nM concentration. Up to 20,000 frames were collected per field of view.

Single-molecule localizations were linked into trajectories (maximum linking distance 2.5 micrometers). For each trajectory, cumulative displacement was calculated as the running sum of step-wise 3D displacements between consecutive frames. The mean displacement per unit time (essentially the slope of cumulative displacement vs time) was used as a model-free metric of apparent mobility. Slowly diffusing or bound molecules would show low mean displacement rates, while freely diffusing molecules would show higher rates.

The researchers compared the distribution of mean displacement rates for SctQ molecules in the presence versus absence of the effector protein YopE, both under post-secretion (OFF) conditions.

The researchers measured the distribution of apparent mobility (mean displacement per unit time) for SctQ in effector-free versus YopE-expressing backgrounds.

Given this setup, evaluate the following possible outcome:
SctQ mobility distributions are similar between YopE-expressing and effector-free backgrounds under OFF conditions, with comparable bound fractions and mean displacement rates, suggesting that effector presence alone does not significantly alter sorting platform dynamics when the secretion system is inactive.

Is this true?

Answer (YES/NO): YES